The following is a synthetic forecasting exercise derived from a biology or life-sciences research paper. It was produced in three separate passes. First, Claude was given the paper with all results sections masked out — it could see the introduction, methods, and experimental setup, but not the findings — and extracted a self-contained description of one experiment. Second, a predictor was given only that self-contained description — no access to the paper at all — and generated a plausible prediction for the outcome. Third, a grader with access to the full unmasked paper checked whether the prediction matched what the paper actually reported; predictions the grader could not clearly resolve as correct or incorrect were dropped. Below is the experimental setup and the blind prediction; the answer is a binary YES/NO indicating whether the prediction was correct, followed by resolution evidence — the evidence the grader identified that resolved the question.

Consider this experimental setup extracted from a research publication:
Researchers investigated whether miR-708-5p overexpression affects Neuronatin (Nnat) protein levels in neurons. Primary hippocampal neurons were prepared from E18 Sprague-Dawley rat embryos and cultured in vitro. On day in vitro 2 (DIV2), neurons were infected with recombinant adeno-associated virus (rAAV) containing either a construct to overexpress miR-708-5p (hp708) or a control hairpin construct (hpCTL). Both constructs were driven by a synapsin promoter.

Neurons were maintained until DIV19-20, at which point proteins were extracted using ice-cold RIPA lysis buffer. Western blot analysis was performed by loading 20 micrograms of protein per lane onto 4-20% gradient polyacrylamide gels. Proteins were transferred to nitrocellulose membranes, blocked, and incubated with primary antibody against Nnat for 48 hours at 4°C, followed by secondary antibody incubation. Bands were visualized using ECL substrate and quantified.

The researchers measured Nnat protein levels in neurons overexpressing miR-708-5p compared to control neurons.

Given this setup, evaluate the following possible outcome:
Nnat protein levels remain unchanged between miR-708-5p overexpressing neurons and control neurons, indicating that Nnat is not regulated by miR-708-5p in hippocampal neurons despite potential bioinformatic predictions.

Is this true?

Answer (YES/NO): NO